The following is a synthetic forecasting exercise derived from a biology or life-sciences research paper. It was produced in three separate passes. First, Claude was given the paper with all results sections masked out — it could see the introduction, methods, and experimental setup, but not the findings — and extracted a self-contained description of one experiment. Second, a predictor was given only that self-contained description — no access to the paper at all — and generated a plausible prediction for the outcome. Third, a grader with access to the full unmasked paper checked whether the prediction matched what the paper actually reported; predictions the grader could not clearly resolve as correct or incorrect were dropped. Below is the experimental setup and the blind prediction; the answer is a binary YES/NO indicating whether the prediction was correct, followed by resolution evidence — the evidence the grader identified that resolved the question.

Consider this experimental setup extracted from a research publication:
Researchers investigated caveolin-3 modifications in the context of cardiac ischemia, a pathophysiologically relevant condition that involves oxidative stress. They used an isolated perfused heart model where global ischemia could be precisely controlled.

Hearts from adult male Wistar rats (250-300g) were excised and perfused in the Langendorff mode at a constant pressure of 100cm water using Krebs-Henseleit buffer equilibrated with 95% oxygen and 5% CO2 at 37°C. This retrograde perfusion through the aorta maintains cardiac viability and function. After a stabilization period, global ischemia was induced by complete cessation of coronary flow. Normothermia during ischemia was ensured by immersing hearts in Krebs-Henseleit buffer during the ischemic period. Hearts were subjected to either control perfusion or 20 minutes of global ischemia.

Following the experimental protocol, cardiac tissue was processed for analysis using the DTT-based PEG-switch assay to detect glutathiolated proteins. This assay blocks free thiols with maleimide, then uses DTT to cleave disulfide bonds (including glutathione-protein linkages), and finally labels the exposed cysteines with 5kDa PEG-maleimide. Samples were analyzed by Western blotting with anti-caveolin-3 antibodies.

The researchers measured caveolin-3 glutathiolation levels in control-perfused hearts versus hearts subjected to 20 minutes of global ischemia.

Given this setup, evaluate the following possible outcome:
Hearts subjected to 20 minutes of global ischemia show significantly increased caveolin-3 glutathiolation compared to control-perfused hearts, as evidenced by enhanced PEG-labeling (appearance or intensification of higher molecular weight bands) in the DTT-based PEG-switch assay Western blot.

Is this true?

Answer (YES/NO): NO